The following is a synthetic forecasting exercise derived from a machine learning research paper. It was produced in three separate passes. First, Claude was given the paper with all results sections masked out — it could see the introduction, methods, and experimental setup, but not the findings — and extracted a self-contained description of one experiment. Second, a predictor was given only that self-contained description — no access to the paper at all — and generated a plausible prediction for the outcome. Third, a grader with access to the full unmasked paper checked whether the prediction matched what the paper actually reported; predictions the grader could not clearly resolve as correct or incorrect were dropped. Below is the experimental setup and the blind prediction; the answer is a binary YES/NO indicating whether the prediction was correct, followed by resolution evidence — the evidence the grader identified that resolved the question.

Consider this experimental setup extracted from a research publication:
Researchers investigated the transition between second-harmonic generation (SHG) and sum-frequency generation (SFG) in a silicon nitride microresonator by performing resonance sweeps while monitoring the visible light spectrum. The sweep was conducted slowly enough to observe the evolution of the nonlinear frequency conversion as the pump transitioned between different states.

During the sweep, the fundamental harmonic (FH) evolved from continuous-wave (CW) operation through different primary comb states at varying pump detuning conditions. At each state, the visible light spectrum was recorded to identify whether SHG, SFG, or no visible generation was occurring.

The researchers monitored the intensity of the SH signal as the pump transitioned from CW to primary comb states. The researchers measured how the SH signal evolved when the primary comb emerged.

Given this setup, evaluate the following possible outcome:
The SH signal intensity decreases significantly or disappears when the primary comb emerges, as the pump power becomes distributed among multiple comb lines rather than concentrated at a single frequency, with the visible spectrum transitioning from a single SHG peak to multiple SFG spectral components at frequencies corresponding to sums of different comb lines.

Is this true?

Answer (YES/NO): NO